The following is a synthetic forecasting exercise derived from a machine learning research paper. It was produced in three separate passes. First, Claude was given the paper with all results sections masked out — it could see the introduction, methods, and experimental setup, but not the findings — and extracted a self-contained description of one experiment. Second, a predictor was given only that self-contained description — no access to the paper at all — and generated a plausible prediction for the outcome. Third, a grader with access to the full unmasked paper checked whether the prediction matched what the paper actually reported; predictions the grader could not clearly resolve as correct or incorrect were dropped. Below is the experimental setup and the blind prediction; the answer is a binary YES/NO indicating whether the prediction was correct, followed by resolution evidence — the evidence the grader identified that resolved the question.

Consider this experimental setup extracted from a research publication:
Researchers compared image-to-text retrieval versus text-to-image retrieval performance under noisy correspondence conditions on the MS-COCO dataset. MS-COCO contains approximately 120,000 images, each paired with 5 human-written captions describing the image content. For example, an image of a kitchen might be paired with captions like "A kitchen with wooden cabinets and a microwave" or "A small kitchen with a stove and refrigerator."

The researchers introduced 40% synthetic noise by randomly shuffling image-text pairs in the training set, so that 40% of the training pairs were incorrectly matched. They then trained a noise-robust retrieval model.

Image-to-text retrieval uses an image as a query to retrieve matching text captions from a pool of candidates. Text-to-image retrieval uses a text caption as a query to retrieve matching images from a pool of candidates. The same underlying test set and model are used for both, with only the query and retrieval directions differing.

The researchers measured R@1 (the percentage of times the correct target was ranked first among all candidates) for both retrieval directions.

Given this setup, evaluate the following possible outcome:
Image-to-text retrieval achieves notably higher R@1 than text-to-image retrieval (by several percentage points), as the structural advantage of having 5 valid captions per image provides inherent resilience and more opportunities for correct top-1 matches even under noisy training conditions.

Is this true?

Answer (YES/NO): YES